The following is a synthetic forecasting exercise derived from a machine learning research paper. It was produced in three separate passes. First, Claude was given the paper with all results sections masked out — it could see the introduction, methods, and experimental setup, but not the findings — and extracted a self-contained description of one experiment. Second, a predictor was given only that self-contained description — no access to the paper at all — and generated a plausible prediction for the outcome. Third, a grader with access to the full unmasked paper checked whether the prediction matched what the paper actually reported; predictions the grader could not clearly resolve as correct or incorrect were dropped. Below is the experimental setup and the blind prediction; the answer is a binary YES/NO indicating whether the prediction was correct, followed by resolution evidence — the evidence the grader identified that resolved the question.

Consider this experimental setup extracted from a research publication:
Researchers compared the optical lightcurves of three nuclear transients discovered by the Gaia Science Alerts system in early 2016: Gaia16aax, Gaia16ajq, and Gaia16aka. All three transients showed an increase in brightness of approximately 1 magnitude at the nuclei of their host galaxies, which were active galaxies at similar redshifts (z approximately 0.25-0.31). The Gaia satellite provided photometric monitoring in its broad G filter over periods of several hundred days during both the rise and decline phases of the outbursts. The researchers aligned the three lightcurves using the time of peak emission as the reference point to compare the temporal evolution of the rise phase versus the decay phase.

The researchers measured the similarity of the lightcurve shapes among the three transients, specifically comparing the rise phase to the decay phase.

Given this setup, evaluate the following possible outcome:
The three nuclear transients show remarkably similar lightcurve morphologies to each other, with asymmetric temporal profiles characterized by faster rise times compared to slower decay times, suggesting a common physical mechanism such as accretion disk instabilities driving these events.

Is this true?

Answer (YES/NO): NO